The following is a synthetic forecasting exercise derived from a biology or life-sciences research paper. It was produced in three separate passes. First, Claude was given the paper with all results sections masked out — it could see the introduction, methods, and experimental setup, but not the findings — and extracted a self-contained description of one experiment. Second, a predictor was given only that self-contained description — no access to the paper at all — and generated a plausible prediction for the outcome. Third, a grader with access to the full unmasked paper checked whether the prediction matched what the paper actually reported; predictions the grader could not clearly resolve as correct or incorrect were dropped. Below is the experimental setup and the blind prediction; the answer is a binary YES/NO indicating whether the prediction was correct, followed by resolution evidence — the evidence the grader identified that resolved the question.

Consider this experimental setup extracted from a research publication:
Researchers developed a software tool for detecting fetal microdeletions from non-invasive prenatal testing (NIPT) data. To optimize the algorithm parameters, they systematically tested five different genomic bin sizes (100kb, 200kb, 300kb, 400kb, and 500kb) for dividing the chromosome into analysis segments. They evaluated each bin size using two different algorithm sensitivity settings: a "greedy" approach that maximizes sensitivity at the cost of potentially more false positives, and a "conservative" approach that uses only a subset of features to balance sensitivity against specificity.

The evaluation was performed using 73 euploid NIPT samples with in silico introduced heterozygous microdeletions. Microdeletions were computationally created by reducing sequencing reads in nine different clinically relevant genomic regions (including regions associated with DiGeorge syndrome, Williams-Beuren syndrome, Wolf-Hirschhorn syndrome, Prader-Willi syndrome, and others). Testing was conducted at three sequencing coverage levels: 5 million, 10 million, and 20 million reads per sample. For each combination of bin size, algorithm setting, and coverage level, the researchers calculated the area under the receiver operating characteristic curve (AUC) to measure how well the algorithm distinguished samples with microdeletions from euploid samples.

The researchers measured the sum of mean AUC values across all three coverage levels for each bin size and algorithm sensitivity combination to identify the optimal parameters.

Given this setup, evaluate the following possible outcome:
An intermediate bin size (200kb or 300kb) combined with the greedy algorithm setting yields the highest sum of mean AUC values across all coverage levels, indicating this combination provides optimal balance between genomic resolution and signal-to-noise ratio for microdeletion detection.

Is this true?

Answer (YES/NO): NO